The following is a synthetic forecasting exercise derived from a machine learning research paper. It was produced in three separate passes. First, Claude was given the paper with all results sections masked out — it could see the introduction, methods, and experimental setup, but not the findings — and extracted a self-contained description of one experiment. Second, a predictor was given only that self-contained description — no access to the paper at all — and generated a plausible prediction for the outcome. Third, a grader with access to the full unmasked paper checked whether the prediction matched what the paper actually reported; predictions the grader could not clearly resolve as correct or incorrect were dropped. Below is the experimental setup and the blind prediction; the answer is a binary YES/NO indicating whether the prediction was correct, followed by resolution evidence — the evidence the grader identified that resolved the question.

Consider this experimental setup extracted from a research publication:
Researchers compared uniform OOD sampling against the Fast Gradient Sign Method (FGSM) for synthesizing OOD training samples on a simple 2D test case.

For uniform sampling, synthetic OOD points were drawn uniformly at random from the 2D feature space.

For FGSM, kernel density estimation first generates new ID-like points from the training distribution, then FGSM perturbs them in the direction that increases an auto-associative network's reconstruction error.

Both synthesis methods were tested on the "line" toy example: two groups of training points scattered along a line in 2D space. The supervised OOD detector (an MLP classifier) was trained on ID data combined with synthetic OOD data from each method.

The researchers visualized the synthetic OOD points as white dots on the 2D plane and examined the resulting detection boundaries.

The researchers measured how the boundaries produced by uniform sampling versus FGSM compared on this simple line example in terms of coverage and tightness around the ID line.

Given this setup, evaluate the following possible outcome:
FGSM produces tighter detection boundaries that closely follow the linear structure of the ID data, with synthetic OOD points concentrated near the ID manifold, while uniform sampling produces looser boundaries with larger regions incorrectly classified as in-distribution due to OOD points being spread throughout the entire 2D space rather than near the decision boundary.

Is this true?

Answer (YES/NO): NO